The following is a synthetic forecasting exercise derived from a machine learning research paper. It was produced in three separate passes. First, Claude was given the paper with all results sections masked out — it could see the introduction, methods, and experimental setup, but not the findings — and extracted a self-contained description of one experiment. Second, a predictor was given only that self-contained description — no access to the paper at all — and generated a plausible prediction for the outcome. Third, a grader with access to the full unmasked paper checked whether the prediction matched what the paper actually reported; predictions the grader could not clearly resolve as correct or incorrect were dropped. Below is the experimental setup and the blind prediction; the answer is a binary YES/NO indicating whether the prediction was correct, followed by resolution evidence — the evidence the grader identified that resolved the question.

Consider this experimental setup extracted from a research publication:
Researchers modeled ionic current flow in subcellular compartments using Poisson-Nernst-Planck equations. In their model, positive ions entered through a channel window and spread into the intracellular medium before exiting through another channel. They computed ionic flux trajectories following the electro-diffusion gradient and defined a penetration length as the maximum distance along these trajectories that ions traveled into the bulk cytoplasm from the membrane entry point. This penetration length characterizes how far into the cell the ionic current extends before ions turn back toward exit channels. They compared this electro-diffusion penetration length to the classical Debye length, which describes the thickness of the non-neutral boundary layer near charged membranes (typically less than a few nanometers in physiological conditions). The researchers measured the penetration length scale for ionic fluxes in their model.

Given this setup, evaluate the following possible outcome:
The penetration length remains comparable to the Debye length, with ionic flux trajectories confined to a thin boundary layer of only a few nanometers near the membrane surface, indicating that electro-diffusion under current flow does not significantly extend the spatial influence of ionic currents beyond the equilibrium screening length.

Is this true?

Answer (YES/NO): NO